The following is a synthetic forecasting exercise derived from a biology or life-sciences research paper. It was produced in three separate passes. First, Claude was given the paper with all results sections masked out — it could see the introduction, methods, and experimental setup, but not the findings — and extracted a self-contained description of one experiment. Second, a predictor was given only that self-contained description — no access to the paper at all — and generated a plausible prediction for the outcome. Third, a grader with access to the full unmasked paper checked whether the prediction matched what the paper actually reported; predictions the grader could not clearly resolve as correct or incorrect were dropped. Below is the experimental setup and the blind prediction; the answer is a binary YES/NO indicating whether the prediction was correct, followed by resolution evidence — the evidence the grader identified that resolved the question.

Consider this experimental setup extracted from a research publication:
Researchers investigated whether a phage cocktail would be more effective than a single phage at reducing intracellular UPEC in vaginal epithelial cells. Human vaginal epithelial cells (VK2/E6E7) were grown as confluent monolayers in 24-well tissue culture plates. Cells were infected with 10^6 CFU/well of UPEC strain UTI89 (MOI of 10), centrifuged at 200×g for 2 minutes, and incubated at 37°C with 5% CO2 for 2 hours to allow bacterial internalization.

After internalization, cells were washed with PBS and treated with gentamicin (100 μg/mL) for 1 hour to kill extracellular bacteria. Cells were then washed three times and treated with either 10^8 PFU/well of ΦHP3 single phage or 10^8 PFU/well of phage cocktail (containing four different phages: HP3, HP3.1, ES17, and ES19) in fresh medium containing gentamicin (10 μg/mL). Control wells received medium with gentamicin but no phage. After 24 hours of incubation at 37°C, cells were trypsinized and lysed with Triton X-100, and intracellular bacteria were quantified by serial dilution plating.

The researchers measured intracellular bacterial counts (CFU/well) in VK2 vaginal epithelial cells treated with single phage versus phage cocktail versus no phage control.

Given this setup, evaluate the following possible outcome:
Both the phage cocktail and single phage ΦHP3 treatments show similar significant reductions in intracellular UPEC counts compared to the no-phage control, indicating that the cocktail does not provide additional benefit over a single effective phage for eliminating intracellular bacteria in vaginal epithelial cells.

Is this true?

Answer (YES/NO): YES